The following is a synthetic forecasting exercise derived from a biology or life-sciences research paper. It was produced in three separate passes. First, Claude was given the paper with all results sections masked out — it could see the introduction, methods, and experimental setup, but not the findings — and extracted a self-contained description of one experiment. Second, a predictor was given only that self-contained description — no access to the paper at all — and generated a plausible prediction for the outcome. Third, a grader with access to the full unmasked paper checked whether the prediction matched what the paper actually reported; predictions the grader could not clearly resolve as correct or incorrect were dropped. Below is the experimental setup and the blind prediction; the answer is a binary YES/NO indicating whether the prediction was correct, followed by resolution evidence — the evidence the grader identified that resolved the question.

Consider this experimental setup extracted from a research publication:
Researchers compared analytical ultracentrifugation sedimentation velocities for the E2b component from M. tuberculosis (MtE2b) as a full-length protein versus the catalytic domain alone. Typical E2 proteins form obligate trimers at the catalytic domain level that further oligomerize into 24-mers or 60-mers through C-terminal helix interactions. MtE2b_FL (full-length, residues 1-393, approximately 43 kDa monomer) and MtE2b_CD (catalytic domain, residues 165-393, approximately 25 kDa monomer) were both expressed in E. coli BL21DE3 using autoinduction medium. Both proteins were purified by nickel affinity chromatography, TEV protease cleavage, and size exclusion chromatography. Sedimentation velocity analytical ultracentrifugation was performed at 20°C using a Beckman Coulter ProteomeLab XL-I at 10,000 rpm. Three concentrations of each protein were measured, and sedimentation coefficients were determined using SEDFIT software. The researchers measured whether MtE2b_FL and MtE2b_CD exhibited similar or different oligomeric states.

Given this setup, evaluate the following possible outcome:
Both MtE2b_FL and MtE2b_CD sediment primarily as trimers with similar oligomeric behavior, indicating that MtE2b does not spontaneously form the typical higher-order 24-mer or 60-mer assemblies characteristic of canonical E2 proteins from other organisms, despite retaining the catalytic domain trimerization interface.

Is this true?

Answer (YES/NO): NO